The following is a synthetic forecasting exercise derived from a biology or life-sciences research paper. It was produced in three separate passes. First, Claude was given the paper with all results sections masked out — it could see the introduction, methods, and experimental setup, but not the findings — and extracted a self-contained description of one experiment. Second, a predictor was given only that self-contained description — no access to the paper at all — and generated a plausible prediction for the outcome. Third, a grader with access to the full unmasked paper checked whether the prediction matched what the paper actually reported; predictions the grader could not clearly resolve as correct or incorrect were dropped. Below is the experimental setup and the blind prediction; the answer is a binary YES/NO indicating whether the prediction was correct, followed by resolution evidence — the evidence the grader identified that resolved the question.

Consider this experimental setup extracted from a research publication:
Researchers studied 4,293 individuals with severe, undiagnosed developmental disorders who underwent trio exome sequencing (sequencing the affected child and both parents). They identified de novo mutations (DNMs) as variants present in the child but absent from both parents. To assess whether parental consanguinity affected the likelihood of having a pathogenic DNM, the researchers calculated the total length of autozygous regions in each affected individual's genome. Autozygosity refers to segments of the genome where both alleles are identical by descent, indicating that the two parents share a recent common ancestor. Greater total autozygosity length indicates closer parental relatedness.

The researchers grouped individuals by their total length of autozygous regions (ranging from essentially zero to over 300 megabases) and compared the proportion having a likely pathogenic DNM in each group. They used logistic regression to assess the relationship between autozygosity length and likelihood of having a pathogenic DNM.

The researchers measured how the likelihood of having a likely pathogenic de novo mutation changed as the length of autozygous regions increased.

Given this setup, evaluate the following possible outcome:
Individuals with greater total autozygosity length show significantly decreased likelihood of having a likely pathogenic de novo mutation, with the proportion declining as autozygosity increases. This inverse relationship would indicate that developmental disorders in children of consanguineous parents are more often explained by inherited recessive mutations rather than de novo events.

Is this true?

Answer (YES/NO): YES